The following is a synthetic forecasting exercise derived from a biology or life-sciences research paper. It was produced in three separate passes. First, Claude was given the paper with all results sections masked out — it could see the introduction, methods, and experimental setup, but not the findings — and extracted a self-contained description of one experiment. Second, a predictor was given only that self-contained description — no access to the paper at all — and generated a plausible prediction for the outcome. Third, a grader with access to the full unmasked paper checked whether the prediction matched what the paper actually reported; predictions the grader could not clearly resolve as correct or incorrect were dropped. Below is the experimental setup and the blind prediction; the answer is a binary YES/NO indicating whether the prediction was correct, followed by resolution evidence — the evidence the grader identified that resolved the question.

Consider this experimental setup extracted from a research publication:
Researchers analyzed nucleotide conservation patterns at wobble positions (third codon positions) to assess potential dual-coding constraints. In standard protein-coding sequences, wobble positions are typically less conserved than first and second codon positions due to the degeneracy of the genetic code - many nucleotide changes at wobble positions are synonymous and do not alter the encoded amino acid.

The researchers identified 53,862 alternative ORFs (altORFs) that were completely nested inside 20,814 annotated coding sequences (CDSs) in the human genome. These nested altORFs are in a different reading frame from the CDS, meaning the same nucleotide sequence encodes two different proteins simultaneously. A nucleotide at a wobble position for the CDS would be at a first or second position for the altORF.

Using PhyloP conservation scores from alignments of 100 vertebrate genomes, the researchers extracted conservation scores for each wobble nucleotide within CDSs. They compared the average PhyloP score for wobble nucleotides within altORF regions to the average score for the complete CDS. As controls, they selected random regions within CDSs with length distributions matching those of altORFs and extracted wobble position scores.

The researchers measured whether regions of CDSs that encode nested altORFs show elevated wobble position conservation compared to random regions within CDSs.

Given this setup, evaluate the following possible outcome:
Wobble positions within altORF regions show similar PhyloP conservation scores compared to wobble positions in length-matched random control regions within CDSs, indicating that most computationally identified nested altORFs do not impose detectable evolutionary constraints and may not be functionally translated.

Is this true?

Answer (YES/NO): NO